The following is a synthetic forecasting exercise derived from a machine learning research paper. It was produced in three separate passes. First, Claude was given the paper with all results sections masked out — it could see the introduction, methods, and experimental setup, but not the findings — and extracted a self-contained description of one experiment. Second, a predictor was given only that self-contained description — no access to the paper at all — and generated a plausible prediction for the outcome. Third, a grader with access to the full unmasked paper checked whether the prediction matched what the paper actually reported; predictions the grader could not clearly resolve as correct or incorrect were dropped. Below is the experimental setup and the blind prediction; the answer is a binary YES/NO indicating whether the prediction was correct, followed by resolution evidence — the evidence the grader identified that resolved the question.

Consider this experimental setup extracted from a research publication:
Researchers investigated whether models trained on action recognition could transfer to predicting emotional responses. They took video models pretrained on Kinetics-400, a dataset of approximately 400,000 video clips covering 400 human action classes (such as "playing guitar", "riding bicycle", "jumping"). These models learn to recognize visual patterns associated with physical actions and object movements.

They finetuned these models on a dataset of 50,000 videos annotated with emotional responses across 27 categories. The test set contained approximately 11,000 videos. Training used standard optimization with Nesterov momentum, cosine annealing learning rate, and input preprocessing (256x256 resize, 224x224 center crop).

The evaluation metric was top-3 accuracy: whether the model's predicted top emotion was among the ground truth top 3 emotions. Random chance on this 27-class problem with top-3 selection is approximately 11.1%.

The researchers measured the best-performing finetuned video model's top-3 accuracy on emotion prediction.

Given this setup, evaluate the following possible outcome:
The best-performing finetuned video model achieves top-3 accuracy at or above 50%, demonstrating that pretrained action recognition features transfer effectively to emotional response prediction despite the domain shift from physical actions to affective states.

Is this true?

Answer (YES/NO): YES